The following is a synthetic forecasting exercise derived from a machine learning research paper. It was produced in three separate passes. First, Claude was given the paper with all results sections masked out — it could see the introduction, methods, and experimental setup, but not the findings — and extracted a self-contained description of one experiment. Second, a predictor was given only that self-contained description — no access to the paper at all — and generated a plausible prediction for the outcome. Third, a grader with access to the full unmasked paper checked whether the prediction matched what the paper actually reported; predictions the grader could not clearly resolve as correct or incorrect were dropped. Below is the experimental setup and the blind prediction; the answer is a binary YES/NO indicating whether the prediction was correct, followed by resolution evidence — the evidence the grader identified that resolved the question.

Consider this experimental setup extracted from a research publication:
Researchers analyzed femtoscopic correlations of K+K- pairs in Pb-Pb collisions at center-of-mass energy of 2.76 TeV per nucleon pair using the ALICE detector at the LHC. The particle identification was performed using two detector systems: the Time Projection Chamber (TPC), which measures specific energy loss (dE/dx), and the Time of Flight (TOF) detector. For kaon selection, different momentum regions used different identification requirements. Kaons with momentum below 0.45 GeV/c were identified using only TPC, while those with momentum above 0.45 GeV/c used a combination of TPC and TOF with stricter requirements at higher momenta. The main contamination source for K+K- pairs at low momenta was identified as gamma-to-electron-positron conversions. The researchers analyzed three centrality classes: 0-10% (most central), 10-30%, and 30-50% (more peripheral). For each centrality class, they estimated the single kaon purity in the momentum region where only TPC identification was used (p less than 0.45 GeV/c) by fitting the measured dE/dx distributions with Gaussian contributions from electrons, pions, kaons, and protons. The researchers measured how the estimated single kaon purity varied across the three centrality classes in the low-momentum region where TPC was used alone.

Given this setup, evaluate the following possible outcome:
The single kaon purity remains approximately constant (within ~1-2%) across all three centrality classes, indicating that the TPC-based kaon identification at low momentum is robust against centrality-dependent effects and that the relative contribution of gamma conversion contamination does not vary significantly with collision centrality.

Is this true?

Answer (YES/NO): NO